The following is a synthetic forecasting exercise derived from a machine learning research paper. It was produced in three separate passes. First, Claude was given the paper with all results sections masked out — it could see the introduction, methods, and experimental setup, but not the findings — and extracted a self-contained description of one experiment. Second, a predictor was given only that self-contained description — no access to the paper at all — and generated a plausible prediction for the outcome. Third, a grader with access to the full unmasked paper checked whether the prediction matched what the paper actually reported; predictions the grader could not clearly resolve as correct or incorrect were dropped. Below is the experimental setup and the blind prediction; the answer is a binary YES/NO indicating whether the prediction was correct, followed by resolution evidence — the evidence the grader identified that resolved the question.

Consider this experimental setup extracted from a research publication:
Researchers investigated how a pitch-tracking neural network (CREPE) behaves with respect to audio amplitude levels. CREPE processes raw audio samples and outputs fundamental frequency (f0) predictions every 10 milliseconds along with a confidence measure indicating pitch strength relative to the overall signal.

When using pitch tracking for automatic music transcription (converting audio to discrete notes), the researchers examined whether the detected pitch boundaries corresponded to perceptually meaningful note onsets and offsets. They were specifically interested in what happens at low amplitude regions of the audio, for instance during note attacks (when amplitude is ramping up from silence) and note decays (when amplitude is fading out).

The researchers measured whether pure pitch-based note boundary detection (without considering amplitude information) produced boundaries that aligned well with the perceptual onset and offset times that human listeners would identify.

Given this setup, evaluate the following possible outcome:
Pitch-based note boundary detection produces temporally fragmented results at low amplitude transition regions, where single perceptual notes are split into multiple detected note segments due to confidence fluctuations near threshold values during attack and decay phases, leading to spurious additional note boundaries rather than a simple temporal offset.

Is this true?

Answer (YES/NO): NO